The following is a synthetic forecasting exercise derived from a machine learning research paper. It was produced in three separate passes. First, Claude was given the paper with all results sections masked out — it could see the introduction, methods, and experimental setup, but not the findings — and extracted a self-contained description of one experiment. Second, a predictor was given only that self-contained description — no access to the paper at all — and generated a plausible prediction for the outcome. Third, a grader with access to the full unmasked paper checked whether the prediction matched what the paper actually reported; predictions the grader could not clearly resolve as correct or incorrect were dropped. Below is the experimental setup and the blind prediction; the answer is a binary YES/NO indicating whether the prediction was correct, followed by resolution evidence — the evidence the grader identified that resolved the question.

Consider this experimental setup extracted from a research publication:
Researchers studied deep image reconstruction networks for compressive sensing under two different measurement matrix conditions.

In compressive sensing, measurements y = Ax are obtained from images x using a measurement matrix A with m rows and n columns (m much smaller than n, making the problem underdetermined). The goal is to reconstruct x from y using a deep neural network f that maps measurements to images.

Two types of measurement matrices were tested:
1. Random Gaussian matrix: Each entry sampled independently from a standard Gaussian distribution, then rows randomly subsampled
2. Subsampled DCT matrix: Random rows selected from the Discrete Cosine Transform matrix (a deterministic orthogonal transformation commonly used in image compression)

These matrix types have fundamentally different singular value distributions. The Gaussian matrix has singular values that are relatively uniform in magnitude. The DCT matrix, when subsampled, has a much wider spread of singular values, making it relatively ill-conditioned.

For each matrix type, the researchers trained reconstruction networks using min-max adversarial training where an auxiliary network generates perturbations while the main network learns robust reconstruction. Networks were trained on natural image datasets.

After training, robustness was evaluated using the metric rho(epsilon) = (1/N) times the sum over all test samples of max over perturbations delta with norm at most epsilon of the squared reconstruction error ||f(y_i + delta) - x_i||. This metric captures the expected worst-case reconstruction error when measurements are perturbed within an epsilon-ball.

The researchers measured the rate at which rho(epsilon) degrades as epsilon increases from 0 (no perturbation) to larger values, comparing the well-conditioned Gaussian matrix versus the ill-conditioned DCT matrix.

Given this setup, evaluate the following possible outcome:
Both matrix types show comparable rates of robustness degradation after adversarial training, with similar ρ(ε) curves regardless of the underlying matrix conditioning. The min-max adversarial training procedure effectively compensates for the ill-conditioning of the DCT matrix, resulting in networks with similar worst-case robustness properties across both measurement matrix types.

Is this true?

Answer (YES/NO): NO